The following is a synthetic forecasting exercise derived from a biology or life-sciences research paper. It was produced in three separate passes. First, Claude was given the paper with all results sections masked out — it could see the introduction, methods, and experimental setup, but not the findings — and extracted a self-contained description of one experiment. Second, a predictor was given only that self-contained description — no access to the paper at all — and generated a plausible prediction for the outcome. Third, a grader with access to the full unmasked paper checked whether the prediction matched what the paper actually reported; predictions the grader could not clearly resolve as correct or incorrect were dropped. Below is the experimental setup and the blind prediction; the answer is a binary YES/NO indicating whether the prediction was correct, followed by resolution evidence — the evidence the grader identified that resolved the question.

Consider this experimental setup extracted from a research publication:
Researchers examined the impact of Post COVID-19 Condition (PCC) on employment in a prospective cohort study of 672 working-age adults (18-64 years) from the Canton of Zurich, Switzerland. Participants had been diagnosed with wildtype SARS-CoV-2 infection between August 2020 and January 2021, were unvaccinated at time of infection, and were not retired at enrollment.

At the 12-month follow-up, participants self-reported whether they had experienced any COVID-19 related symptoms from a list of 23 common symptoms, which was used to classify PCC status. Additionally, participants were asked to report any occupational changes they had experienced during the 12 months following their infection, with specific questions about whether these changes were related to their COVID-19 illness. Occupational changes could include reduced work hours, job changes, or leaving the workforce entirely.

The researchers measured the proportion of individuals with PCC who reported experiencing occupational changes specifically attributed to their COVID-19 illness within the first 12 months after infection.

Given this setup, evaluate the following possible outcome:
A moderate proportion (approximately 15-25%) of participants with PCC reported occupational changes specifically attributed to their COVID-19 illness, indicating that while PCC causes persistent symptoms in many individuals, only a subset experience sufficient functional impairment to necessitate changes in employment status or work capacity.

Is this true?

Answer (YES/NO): NO